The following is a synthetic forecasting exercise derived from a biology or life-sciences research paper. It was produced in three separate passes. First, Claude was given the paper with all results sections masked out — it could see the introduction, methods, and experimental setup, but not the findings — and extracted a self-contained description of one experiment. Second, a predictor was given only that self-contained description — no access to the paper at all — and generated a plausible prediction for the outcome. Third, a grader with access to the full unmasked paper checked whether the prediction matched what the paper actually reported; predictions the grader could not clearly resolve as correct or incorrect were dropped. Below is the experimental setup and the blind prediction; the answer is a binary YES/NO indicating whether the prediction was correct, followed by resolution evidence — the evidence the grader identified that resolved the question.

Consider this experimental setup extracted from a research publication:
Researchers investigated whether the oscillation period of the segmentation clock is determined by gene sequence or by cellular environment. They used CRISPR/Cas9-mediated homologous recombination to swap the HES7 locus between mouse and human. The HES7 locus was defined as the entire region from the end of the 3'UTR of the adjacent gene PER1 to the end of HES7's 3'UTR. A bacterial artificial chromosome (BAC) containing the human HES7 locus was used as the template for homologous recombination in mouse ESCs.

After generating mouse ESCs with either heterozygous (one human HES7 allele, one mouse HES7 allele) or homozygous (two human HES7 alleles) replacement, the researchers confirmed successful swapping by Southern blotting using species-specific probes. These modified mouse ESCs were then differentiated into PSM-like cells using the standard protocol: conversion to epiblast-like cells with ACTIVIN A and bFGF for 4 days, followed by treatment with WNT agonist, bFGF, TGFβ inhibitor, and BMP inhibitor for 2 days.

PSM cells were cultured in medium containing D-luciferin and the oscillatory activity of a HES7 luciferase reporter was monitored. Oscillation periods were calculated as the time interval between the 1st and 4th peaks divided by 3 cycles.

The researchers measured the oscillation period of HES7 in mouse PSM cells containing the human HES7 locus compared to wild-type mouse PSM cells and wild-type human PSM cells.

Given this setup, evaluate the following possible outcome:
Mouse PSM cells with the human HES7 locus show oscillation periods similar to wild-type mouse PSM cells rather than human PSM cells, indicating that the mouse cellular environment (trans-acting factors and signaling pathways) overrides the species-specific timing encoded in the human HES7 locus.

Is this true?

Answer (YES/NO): YES